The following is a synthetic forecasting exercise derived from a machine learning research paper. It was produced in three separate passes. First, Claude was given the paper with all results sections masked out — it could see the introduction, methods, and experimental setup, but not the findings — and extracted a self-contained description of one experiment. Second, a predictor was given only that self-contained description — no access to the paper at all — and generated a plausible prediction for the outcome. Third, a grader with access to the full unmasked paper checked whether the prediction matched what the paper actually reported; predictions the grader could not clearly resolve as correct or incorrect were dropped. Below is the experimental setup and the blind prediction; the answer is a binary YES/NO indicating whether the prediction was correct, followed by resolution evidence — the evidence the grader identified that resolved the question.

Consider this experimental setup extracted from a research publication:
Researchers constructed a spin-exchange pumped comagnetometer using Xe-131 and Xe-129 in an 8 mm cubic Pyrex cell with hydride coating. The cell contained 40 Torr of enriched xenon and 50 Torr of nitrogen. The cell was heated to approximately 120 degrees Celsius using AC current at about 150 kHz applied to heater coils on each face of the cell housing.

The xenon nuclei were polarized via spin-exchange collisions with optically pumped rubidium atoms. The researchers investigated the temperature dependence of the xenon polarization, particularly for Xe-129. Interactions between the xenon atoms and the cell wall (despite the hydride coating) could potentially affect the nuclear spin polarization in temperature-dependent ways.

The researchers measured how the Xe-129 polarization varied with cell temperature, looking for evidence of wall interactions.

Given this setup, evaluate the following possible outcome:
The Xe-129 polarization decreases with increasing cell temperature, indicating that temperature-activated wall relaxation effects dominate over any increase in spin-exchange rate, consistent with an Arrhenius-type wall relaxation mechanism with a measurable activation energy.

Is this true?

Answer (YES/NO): NO